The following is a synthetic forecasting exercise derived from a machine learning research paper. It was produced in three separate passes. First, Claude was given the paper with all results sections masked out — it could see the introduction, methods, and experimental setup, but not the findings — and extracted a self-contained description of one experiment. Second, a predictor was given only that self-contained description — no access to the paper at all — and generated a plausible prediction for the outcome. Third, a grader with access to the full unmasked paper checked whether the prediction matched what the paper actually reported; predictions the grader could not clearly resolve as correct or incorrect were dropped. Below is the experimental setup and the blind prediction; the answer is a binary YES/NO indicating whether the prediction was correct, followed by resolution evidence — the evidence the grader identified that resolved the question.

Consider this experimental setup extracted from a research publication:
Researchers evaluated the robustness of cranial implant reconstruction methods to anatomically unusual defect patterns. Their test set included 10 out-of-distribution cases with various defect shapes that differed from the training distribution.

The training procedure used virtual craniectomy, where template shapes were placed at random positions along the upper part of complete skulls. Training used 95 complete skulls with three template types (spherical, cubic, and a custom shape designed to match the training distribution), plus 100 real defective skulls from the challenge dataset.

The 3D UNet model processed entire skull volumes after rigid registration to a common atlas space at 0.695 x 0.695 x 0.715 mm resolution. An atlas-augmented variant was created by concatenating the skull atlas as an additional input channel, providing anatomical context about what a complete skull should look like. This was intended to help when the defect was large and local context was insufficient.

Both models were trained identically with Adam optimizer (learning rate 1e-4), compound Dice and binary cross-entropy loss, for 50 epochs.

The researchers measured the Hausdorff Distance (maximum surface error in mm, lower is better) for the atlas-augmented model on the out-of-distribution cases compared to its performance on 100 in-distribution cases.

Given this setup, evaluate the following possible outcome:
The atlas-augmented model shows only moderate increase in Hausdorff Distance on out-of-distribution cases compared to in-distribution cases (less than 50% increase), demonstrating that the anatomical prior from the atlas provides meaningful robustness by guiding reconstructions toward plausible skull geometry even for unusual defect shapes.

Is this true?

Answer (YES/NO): NO